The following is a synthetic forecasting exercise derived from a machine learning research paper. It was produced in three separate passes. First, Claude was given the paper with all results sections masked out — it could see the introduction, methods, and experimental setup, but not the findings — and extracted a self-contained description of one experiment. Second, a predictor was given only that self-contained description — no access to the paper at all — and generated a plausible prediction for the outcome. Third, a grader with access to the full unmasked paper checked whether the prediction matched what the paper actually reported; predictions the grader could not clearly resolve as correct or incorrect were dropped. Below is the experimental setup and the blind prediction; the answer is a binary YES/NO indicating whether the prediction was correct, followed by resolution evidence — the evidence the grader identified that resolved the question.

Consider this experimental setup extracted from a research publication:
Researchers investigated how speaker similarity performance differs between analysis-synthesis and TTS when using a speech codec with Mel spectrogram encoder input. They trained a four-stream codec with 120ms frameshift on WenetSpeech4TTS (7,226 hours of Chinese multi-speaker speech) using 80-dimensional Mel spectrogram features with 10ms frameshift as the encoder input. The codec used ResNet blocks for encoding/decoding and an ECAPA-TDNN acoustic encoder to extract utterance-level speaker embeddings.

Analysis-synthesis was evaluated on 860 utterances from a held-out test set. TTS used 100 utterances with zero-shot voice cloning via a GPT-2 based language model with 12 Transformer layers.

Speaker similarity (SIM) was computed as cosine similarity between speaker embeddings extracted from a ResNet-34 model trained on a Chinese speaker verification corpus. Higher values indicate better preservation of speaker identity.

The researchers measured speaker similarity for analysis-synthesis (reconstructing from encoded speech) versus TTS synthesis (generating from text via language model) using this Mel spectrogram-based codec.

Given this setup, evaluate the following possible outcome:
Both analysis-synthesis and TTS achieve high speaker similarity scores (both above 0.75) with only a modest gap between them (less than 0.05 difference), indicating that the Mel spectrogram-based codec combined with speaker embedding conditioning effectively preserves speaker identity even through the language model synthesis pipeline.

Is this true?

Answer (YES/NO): YES